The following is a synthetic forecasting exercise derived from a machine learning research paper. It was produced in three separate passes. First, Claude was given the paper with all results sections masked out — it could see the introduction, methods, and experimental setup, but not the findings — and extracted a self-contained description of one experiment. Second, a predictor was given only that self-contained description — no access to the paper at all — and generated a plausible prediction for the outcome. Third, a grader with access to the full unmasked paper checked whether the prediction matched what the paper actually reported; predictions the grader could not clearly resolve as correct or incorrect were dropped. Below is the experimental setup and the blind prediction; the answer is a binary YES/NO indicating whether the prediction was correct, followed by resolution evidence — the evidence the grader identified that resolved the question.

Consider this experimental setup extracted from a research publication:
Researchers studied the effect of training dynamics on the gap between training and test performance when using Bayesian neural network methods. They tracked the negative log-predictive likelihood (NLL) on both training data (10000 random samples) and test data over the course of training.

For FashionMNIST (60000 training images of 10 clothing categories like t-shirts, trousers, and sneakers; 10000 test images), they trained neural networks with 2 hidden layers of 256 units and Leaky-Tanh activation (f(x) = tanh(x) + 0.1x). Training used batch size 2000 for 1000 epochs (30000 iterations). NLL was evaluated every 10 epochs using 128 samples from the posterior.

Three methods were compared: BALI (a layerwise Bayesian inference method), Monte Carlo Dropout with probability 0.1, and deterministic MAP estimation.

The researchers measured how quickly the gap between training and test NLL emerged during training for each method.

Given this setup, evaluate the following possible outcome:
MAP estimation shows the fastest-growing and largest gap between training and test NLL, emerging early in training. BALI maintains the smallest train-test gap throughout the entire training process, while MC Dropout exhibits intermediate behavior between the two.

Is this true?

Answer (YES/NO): NO